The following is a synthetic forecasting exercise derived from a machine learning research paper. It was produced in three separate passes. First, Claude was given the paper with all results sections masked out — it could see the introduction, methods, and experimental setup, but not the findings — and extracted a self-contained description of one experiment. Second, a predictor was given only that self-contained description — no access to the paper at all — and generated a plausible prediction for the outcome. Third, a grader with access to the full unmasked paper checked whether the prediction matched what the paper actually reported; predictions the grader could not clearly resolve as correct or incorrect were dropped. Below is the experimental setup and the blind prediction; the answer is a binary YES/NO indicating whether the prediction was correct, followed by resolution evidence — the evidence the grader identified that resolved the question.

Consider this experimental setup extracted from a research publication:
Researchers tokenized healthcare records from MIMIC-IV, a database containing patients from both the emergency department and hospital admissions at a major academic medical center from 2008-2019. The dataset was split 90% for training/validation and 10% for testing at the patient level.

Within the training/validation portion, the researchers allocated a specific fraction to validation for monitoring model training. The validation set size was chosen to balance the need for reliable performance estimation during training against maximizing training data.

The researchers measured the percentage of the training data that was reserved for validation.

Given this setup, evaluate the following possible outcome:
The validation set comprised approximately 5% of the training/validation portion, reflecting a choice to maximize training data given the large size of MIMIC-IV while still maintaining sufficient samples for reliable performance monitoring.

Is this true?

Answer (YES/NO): NO